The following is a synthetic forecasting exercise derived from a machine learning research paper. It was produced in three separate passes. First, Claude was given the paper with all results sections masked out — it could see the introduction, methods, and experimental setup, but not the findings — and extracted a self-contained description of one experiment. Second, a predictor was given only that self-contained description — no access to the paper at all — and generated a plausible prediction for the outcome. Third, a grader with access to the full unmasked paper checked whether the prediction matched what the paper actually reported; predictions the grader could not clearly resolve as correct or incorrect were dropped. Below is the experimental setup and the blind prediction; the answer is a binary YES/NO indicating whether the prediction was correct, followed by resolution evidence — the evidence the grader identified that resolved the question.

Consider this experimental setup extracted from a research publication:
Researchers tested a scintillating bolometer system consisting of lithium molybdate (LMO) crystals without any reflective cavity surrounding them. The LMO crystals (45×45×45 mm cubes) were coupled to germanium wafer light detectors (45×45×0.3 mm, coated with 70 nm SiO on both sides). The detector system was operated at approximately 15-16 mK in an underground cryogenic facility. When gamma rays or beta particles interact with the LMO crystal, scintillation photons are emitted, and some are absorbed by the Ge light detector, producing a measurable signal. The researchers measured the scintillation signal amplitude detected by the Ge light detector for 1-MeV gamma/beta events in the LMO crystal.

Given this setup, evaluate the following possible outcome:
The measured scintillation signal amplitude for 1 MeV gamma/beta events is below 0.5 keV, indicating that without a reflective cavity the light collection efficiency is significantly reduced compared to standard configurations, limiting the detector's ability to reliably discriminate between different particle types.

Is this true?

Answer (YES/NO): NO